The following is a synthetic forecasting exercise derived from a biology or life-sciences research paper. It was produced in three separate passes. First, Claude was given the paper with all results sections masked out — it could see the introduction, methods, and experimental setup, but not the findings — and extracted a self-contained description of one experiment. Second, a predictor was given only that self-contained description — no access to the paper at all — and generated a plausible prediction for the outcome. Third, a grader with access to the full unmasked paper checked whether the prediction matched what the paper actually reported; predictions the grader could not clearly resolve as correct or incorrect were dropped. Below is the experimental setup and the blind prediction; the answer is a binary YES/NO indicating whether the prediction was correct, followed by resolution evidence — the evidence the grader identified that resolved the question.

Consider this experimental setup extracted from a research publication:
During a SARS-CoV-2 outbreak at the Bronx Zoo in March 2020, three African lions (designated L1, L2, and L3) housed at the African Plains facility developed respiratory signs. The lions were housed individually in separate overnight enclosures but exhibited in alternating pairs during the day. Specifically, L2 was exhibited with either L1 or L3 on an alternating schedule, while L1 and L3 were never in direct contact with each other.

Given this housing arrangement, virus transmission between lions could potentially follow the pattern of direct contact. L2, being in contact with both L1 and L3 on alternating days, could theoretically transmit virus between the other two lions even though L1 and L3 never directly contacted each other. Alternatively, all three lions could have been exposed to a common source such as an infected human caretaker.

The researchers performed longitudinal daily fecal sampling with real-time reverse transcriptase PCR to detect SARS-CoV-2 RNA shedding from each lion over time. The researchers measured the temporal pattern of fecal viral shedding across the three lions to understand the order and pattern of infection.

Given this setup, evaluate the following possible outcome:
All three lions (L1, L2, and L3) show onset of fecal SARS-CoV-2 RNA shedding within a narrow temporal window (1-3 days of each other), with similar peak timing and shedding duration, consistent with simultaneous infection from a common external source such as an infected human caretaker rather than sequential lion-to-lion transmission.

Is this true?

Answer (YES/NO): NO